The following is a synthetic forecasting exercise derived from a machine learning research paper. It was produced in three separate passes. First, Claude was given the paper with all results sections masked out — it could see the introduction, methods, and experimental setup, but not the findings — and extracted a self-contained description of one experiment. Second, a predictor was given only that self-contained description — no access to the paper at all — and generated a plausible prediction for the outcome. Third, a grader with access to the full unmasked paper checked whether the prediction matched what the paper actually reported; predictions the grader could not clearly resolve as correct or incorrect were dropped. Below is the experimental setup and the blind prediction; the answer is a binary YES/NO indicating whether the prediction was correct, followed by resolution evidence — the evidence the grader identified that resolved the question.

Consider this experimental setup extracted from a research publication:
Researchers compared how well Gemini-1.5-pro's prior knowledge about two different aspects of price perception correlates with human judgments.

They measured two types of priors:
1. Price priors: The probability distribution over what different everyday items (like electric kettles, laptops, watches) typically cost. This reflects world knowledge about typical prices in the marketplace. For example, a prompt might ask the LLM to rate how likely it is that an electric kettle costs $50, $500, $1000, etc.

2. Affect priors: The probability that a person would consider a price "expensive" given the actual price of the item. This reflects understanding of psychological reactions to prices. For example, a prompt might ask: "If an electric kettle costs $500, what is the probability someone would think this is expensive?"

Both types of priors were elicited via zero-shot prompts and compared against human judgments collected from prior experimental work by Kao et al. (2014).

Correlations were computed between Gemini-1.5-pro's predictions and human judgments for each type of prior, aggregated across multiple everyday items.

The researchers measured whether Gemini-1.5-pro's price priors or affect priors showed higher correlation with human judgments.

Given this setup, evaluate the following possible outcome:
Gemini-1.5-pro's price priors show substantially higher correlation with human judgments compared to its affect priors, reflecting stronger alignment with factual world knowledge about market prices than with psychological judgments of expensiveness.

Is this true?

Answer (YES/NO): YES